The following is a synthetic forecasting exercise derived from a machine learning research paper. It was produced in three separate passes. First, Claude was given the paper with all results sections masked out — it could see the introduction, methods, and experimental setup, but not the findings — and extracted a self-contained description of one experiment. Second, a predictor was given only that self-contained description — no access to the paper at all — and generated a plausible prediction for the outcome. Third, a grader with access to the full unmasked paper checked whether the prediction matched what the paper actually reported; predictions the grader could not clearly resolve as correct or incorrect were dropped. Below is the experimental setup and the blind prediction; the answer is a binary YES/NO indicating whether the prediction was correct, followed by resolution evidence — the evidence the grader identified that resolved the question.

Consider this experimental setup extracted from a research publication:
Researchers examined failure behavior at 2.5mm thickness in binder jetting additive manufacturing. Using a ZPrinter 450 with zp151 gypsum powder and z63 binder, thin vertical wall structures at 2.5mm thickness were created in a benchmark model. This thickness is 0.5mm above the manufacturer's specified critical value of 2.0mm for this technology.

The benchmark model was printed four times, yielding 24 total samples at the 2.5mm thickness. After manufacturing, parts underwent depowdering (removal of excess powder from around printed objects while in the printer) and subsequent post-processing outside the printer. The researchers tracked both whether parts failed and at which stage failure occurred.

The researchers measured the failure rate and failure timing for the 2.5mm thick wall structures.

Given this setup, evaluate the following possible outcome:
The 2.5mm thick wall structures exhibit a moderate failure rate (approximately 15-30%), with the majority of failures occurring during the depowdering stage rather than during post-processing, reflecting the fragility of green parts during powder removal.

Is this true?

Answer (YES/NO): NO